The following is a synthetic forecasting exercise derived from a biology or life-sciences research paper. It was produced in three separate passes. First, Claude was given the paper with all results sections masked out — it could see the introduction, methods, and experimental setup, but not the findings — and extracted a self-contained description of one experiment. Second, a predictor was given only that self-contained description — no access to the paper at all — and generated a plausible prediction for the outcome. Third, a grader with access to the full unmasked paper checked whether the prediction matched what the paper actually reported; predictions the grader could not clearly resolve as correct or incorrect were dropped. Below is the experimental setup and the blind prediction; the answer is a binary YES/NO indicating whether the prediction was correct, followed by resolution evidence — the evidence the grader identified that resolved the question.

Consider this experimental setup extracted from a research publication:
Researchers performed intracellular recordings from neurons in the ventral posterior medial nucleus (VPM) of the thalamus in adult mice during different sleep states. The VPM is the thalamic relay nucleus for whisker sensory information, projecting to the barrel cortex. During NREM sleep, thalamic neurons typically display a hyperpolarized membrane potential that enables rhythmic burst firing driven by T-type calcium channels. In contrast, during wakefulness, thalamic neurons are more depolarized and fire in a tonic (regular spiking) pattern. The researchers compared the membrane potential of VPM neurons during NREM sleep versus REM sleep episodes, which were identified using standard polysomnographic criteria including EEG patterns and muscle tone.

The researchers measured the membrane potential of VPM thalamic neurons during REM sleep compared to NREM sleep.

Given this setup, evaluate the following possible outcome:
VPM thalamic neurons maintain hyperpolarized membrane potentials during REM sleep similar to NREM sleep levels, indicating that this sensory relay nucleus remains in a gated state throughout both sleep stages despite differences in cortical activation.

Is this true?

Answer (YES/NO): NO